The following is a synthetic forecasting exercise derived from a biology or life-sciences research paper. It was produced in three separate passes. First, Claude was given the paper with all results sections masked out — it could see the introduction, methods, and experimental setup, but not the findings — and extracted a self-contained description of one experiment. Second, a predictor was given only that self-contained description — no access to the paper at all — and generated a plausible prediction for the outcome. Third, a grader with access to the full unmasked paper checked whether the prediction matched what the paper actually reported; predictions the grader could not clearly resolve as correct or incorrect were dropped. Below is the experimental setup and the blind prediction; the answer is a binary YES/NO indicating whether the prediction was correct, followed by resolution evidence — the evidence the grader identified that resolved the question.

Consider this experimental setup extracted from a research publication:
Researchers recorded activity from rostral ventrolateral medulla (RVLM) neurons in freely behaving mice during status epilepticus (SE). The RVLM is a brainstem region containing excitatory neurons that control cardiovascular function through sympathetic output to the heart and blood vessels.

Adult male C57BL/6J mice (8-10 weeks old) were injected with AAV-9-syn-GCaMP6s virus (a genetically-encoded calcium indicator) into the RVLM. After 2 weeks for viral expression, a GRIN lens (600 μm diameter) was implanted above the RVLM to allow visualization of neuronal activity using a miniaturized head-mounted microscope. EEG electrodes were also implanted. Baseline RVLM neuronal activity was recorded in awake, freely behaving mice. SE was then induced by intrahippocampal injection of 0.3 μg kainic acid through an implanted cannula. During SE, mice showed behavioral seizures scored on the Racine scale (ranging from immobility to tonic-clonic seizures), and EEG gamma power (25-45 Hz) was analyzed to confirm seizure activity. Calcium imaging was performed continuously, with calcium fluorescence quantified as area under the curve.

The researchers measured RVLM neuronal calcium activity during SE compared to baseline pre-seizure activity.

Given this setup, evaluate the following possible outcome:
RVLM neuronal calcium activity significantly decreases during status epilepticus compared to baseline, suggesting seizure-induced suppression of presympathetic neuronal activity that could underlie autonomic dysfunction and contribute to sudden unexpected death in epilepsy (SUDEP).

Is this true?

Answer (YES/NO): NO